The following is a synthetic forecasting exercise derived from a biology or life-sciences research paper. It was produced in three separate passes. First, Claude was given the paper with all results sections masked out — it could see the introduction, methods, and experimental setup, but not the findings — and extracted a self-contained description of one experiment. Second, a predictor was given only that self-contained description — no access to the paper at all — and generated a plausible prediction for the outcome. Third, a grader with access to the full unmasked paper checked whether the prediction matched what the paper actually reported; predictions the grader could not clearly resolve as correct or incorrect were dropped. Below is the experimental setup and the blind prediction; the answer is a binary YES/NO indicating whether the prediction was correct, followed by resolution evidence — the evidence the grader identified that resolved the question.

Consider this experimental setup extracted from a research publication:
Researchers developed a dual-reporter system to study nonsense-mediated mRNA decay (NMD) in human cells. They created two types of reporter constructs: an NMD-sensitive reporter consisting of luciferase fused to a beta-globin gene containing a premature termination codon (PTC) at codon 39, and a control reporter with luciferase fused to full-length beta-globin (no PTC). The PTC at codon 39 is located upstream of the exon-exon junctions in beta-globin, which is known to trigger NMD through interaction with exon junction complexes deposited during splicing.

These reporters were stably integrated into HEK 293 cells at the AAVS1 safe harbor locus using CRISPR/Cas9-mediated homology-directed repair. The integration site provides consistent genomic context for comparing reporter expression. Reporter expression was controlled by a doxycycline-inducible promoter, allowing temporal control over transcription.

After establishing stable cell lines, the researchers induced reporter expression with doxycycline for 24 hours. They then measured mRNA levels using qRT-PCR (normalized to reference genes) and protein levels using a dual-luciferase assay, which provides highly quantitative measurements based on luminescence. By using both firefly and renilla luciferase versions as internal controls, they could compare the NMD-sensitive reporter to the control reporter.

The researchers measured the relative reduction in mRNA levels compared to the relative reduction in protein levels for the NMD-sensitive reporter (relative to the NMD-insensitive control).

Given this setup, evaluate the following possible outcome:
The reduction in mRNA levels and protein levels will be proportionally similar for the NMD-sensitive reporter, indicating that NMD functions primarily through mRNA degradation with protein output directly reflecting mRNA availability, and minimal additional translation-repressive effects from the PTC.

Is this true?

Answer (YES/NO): NO